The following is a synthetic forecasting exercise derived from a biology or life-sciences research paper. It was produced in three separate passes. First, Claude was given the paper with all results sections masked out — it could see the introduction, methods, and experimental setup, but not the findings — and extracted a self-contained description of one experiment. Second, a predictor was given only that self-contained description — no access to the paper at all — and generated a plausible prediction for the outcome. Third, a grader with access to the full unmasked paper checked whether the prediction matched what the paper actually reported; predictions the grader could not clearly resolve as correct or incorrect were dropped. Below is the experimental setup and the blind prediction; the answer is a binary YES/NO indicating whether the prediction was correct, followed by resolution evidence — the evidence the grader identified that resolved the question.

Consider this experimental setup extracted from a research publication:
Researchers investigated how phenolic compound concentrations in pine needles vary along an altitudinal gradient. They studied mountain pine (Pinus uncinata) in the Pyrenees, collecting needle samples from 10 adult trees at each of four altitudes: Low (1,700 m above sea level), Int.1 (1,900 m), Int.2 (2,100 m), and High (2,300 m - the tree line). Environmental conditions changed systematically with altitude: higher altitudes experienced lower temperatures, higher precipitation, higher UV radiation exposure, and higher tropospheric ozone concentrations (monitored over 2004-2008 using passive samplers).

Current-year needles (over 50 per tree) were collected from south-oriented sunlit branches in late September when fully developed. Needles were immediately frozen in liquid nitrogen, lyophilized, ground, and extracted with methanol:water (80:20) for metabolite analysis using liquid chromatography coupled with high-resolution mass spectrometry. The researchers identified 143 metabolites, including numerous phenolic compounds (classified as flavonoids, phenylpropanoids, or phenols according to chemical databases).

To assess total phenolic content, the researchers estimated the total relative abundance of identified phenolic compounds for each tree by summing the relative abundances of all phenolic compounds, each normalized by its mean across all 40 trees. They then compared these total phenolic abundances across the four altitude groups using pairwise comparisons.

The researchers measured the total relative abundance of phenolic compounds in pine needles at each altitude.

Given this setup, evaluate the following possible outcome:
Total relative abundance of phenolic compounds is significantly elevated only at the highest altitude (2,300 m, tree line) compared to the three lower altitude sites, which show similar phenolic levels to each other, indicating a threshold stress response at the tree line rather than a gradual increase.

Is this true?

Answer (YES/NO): NO